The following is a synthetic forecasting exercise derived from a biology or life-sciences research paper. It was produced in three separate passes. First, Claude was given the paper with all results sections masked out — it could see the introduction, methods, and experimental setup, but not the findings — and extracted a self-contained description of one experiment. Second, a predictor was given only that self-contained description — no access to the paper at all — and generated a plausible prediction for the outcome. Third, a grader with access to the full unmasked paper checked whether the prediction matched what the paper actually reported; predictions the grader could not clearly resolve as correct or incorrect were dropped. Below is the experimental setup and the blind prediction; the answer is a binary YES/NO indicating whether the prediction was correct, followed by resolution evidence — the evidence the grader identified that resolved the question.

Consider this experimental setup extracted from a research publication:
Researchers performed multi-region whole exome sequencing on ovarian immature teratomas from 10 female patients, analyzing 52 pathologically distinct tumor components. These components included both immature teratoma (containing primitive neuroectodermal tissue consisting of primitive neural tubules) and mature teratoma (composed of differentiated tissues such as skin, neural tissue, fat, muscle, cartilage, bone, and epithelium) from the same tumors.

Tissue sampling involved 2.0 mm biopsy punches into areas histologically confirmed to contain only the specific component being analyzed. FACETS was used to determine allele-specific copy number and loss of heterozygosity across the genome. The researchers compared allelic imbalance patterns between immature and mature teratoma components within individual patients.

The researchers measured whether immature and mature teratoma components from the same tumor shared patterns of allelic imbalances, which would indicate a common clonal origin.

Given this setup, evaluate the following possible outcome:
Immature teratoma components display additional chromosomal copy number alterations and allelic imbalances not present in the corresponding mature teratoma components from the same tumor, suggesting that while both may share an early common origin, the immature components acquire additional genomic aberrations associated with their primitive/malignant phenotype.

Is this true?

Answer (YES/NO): NO